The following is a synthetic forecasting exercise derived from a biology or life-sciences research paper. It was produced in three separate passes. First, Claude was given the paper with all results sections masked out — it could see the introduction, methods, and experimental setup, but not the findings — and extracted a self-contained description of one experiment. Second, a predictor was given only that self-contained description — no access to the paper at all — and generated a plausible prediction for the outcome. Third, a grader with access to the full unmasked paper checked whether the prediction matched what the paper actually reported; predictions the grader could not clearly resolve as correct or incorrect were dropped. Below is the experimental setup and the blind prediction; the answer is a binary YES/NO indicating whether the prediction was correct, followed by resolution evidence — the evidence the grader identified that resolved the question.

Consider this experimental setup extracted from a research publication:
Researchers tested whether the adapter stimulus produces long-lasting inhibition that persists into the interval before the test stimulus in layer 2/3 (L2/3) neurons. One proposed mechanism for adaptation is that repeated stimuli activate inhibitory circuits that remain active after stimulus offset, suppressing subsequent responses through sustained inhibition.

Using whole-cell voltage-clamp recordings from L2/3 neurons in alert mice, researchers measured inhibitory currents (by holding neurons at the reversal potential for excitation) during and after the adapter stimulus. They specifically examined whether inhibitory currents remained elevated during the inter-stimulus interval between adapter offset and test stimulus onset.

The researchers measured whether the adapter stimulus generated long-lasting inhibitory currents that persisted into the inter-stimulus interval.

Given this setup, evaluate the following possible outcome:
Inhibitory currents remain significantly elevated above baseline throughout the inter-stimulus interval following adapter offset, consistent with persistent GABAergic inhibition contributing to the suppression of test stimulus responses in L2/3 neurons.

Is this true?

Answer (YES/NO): NO